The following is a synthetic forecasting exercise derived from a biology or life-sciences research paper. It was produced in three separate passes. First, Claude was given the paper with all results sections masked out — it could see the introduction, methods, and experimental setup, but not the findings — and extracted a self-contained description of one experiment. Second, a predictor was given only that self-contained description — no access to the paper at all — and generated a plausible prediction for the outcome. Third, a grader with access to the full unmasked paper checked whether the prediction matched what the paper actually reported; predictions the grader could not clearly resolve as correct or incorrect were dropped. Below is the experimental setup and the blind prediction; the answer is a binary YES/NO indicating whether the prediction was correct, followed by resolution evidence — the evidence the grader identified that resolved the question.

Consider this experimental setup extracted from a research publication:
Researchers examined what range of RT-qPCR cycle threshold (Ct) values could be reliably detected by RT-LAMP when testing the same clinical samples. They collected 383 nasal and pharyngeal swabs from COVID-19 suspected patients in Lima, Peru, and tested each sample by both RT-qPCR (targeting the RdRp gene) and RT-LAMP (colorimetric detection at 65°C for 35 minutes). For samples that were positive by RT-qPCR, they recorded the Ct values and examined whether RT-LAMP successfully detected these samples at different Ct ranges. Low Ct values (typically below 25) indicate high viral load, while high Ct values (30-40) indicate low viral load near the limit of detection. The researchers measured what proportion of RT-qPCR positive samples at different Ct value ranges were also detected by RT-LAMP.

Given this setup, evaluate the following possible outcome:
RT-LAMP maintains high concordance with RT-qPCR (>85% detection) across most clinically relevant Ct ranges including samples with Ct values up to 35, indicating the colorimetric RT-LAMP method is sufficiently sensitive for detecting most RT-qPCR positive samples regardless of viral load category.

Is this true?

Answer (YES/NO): NO